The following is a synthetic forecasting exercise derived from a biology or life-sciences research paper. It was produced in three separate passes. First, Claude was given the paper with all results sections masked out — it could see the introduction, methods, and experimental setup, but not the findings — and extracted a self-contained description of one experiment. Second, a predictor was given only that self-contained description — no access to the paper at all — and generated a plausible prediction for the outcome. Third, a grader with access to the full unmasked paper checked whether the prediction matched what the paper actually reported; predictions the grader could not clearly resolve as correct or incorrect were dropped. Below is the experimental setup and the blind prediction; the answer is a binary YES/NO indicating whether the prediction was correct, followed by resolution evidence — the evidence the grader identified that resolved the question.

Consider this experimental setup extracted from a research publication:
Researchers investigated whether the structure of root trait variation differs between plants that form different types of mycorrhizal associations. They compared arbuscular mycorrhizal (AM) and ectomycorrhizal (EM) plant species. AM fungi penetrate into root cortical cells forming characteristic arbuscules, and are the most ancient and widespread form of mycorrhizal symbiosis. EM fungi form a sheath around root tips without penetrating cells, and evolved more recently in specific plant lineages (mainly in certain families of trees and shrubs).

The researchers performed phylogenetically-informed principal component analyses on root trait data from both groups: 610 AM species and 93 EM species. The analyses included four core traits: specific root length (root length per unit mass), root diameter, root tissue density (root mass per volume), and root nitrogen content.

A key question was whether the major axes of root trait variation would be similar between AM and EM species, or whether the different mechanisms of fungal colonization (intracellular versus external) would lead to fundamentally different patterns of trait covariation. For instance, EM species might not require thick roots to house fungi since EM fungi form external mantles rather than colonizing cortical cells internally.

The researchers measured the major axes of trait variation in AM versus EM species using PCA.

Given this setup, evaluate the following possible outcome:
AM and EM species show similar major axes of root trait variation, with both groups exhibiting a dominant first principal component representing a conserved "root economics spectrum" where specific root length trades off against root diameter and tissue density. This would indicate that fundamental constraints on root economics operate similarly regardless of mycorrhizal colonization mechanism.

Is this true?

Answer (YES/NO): NO